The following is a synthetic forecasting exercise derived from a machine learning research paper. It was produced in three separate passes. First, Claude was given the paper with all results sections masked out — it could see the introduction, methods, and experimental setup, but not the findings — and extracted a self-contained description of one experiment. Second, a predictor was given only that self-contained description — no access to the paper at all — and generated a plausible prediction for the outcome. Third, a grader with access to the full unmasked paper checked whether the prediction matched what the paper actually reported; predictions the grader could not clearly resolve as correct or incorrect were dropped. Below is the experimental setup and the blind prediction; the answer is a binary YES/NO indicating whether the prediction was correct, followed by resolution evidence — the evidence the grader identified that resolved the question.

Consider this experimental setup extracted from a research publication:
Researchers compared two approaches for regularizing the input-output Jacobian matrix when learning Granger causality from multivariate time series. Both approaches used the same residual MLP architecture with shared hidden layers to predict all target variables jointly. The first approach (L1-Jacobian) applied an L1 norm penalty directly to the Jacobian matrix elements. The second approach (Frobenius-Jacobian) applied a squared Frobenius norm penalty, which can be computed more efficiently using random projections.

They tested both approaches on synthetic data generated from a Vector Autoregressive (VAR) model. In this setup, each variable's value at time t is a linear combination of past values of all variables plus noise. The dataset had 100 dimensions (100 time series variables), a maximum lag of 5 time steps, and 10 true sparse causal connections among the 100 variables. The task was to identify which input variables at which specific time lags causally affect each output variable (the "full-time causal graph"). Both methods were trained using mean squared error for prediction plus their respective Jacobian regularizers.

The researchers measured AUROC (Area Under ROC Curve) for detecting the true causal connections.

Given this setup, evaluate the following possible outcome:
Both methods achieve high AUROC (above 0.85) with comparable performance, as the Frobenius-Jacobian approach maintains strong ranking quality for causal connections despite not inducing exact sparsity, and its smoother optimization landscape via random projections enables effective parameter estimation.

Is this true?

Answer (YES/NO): YES